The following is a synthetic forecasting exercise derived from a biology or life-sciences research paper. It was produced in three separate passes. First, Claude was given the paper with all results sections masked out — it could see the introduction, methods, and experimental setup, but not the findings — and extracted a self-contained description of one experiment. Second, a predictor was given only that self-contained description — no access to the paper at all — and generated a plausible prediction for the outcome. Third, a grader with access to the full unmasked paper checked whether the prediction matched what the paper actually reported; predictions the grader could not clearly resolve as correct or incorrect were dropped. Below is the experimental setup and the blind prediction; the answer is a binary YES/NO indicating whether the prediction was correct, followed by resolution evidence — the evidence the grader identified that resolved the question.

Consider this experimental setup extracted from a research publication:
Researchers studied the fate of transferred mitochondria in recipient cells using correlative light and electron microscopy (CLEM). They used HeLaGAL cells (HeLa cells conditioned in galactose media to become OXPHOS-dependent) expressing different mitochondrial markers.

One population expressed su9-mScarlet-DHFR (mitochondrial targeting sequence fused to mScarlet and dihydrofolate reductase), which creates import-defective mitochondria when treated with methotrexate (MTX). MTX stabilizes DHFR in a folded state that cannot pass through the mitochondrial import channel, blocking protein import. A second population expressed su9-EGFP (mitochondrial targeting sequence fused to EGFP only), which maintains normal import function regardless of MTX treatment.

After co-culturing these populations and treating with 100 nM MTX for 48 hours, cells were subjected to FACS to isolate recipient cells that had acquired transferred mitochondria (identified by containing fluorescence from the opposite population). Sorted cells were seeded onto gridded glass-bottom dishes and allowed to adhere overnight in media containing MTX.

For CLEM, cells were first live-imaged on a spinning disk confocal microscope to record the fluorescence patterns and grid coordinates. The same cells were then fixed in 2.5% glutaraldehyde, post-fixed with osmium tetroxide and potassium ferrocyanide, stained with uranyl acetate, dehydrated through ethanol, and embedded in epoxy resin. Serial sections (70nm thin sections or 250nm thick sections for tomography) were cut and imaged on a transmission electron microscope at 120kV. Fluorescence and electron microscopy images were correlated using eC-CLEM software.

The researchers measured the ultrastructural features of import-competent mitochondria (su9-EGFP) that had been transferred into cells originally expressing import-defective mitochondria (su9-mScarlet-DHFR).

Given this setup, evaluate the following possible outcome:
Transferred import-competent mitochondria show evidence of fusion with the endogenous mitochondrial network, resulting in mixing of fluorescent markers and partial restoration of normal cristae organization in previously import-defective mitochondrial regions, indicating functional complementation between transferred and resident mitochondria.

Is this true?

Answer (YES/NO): NO